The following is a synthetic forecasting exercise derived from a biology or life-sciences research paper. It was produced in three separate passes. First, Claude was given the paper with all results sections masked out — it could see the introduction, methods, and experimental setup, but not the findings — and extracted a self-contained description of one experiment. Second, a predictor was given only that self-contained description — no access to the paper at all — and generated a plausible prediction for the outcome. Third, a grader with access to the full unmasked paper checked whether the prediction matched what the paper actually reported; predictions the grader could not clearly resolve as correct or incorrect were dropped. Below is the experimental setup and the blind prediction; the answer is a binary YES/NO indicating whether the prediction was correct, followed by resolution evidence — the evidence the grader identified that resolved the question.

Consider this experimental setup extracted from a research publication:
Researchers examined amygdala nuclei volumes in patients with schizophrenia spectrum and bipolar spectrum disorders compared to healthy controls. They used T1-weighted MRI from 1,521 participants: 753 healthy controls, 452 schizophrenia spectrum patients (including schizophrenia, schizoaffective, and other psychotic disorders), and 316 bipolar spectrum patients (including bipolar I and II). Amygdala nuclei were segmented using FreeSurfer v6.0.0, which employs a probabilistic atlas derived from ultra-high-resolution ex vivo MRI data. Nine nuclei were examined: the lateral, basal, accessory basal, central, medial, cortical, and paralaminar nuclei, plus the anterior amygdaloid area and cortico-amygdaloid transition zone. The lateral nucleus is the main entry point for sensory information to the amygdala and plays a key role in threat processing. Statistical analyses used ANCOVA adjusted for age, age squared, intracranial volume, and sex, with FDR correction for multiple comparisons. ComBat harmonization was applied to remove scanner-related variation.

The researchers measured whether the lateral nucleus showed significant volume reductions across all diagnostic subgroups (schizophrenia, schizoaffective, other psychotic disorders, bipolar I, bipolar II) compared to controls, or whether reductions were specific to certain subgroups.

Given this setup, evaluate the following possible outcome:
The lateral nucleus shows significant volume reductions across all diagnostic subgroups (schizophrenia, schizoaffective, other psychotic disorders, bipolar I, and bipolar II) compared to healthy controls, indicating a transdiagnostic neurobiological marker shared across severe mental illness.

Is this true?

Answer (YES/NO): NO